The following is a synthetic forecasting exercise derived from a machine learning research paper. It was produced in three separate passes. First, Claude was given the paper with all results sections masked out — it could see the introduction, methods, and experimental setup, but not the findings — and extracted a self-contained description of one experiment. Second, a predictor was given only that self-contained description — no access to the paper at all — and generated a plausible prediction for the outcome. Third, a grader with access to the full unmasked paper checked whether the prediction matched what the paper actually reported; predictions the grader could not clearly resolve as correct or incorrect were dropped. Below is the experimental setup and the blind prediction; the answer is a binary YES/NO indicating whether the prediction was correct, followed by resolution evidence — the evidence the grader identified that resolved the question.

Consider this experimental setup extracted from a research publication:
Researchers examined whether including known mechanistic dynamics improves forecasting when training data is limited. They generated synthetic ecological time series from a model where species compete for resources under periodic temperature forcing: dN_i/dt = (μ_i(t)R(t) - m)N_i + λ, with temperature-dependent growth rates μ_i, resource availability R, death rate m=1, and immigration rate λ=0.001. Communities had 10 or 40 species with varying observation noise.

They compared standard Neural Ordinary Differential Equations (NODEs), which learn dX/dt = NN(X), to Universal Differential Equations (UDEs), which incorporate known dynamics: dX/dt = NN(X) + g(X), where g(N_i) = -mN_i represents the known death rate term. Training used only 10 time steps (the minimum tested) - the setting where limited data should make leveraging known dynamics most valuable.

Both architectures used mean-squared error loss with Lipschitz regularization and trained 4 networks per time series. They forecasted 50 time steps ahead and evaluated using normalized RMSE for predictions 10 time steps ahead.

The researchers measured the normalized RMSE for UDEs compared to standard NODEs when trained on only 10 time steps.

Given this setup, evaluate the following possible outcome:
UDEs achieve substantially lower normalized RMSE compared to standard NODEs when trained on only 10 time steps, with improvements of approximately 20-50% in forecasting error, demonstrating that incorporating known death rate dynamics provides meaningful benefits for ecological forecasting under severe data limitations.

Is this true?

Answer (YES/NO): NO